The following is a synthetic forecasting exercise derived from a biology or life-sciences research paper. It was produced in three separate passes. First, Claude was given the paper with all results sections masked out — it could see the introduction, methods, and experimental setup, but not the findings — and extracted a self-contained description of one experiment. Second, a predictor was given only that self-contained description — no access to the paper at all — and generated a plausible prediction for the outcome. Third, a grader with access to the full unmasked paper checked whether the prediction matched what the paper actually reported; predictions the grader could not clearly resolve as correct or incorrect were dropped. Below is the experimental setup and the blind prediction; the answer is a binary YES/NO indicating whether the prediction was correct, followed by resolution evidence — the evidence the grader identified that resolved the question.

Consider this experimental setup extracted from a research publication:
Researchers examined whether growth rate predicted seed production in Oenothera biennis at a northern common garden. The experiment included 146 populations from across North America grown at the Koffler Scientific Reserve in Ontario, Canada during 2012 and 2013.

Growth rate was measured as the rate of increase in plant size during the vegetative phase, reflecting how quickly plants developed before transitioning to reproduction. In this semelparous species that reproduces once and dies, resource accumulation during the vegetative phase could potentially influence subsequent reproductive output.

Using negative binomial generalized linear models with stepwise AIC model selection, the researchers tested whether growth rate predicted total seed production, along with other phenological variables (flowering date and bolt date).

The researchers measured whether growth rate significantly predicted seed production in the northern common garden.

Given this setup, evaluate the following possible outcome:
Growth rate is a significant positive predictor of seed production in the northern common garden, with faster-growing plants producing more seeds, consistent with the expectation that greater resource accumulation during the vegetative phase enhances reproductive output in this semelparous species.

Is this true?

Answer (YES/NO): NO